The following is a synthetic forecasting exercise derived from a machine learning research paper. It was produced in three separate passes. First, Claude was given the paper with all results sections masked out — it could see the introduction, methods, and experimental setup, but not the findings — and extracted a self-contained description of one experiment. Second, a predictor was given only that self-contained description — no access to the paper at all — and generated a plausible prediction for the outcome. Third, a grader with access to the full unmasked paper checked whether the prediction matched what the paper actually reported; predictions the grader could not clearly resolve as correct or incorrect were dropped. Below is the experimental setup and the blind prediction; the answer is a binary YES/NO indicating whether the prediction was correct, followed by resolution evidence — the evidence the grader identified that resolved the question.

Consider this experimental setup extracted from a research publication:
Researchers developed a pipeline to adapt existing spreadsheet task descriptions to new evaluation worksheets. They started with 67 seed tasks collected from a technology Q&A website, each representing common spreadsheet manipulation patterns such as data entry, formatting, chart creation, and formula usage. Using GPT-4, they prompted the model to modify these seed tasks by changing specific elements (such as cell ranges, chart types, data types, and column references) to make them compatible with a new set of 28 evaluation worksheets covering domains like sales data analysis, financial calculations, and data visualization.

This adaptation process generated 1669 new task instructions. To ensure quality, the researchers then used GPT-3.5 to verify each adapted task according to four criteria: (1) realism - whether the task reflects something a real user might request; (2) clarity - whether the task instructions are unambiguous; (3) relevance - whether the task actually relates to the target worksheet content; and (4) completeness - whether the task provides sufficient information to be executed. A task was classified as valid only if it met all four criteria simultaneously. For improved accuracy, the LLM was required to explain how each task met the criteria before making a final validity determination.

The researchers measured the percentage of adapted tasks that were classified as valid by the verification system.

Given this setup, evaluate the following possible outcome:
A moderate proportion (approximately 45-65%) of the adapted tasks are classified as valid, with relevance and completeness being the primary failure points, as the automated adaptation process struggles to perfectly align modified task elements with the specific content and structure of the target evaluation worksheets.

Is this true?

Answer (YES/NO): NO